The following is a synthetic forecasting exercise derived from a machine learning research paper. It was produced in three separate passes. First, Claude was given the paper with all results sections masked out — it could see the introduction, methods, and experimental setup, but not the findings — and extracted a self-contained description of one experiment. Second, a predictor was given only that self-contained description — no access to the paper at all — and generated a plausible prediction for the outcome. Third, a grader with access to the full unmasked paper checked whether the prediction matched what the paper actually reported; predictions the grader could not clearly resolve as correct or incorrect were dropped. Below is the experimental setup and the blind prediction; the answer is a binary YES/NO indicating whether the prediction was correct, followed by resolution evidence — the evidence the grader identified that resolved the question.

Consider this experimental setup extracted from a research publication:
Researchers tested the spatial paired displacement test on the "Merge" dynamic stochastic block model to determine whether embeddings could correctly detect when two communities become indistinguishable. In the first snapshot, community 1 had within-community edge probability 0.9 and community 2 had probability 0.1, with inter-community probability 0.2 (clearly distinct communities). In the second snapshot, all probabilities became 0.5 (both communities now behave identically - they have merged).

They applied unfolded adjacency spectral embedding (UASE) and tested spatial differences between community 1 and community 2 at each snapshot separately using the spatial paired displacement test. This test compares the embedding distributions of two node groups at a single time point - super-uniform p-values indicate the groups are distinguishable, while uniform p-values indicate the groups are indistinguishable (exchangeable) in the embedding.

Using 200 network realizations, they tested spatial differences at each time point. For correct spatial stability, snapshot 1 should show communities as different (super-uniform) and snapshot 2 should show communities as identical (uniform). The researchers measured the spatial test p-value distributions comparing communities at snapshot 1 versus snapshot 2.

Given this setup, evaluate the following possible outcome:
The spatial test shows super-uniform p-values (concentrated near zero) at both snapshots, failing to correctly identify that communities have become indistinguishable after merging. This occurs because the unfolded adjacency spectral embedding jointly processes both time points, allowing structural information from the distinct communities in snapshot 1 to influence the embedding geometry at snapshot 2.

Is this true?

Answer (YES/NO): NO